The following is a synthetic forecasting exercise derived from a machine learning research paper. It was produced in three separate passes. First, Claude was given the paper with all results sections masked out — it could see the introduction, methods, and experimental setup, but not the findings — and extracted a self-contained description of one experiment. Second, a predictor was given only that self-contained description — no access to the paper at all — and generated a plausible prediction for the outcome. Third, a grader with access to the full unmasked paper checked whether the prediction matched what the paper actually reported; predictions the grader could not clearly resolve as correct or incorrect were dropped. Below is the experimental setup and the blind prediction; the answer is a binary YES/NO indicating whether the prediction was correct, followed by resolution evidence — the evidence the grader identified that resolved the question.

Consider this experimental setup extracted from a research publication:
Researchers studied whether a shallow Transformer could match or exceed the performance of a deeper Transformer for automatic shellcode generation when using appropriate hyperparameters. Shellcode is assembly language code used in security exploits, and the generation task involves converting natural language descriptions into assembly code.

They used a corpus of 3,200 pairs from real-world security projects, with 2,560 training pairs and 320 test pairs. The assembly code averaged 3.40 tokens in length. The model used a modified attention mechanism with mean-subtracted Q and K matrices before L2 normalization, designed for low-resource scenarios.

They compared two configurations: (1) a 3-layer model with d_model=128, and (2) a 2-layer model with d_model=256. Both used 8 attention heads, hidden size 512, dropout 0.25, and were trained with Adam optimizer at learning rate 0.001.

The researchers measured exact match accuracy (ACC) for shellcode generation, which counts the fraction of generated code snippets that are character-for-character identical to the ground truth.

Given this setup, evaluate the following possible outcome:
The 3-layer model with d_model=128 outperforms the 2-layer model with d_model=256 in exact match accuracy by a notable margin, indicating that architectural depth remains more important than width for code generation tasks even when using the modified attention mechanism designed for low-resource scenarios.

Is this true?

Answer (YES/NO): NO